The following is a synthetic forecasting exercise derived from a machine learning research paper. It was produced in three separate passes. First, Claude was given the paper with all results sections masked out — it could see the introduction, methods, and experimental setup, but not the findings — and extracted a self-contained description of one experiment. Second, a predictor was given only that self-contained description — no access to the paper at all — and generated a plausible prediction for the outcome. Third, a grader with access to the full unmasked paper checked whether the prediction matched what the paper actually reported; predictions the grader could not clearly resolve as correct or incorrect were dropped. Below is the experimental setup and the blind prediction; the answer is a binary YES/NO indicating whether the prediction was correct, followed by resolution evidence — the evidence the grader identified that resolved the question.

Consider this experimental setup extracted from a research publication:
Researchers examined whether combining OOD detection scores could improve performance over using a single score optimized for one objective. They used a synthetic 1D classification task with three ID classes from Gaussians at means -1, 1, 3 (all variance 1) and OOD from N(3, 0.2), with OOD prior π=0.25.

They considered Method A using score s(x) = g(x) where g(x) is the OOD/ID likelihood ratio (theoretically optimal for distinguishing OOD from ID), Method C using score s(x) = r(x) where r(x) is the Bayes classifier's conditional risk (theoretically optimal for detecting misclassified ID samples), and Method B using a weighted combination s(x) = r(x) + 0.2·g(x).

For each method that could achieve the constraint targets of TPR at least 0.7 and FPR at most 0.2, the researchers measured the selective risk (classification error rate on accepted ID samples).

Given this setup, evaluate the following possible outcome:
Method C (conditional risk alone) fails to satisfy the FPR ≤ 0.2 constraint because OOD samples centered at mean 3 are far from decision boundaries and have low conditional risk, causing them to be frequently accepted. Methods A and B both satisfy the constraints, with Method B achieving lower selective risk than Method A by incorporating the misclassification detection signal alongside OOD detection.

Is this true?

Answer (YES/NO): NO